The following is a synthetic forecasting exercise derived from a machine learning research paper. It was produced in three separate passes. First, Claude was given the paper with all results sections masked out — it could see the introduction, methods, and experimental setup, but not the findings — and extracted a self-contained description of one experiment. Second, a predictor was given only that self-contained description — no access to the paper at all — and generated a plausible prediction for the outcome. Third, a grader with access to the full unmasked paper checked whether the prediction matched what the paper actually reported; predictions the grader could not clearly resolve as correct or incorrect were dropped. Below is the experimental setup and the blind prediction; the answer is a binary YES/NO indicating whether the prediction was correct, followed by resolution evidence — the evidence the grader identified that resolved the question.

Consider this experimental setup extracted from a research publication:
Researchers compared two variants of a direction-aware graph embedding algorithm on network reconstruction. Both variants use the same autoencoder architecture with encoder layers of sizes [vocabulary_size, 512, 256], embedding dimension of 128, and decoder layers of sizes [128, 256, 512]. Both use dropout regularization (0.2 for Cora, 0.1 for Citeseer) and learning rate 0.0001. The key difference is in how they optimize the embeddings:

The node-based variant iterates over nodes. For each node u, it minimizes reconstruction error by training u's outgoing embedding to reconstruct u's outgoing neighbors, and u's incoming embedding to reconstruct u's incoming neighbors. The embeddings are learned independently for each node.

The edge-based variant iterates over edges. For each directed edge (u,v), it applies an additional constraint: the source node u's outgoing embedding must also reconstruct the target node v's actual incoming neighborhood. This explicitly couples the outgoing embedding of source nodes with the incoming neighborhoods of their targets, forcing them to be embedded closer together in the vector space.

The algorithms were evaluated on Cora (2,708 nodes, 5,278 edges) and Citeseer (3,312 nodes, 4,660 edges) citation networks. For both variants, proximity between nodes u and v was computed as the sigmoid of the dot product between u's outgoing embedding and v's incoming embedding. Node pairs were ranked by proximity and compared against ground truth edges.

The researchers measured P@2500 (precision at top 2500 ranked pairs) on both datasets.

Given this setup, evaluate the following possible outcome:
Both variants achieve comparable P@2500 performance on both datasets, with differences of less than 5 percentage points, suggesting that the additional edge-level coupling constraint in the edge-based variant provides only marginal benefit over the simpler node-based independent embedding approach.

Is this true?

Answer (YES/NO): NO